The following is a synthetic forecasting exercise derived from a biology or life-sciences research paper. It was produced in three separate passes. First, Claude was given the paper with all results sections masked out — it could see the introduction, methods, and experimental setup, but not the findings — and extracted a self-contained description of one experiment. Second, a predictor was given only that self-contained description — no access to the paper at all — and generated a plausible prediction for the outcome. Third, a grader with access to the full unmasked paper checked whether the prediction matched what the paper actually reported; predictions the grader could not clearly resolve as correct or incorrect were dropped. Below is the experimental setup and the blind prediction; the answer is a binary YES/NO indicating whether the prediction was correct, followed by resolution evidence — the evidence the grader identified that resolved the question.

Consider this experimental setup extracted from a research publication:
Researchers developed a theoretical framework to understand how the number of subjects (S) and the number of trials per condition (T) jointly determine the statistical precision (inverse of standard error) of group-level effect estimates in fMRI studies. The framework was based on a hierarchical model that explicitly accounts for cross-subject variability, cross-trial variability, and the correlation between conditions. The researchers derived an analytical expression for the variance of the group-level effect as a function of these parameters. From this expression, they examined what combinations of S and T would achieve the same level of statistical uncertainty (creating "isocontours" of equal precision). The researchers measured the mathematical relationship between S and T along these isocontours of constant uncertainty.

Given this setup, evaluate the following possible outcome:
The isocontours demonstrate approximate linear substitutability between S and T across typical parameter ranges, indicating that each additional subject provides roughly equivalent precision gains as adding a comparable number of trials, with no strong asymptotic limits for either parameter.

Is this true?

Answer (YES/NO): NO